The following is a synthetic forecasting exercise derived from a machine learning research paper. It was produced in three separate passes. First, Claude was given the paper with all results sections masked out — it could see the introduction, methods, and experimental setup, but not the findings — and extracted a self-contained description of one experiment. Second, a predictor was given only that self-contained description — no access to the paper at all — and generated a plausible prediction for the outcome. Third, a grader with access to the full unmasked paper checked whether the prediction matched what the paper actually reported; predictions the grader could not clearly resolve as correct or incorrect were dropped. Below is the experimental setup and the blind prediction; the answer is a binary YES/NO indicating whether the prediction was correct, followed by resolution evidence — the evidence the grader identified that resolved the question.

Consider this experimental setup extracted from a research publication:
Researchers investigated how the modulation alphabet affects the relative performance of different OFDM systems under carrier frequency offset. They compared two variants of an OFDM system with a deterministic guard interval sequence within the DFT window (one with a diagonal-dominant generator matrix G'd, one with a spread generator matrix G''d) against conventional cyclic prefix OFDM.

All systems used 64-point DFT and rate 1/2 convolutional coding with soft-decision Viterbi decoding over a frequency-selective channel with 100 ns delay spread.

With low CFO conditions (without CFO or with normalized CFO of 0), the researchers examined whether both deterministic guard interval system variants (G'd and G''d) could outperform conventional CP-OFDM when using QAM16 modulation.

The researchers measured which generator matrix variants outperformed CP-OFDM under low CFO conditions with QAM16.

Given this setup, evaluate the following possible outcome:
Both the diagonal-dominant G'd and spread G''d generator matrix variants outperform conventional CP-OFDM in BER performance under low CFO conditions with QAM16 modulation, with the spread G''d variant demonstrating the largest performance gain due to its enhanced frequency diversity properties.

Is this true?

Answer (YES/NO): NO